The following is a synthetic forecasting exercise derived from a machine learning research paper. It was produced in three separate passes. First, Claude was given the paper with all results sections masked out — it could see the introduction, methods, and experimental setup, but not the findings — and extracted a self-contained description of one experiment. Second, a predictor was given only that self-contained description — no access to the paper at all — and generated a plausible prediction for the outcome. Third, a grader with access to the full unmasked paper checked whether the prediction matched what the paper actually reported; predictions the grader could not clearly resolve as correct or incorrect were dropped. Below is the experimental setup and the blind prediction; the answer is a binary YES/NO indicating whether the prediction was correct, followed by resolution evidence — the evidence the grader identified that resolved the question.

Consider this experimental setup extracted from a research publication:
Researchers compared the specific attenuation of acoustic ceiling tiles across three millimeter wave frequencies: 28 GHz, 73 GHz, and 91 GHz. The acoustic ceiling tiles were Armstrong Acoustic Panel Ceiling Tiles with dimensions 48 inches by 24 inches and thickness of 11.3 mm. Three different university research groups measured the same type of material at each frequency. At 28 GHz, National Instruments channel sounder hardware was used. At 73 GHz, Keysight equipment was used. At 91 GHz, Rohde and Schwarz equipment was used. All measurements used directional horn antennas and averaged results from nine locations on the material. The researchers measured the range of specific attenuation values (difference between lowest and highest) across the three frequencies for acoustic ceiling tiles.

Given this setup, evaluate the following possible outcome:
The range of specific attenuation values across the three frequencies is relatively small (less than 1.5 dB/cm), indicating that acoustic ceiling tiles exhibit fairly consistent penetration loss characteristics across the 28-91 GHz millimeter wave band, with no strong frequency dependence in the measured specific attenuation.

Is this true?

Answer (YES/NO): NO